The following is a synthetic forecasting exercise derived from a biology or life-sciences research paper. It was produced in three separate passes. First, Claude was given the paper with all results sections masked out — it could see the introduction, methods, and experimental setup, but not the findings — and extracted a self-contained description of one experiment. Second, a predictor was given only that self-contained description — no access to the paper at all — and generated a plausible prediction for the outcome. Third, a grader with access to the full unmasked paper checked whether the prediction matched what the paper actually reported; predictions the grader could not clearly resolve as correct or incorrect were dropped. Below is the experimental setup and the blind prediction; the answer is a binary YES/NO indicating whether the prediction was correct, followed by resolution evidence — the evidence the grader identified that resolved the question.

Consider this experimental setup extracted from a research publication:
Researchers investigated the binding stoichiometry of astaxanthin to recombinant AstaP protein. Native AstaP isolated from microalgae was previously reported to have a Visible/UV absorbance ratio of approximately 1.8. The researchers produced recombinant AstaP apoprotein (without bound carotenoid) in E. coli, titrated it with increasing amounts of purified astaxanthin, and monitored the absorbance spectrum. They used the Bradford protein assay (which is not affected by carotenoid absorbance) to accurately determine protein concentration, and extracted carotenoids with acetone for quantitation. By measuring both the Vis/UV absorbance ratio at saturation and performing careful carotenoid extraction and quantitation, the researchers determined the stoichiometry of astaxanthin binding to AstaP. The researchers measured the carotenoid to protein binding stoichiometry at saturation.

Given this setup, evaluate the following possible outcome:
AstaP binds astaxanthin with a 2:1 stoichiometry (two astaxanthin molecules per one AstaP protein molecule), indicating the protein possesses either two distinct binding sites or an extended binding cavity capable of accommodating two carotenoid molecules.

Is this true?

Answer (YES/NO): NO